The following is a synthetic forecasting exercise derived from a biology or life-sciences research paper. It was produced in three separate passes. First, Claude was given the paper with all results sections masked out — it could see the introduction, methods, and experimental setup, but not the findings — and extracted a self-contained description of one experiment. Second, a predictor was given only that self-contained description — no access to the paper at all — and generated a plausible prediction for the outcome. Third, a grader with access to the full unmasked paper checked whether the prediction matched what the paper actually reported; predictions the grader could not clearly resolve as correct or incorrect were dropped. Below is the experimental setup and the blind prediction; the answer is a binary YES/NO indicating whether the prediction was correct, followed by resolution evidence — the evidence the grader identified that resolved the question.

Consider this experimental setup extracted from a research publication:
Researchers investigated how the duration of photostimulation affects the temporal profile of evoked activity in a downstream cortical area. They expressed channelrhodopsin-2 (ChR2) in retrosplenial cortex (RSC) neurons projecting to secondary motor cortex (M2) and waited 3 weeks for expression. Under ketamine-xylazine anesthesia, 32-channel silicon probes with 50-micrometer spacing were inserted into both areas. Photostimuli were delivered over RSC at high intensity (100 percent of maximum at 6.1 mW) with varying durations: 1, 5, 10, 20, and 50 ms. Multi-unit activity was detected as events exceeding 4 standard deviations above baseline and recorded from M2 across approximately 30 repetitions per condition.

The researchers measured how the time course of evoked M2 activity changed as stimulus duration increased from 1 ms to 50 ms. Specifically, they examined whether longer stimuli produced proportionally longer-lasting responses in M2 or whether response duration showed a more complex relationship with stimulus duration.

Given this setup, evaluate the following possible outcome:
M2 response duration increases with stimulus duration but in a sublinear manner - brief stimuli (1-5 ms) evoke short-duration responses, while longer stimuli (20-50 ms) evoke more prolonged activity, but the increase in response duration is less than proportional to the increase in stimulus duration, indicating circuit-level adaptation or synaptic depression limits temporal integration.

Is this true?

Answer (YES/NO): NO